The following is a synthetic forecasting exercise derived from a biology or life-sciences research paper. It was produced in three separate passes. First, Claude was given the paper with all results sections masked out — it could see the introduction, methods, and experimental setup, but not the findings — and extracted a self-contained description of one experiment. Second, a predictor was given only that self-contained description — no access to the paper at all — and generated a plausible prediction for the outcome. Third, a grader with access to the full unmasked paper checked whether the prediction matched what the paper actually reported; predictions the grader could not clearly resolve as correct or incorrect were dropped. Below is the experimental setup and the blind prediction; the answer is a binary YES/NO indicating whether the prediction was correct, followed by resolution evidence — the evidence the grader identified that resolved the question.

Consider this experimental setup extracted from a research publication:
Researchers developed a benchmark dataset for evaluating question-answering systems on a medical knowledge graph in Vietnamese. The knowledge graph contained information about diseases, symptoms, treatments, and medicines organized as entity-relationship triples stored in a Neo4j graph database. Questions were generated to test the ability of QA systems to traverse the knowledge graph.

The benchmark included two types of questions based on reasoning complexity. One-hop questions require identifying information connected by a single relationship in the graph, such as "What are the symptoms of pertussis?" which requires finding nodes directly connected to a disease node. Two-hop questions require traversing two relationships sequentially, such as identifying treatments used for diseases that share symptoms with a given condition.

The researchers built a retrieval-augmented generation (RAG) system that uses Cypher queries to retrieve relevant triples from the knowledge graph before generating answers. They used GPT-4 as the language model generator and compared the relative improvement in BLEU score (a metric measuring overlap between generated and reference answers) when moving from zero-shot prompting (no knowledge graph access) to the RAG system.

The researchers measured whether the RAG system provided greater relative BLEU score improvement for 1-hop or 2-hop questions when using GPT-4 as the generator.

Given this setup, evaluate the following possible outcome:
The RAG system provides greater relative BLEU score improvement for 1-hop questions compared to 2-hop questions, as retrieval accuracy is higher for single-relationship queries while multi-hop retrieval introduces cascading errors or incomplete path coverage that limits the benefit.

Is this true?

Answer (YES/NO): NO